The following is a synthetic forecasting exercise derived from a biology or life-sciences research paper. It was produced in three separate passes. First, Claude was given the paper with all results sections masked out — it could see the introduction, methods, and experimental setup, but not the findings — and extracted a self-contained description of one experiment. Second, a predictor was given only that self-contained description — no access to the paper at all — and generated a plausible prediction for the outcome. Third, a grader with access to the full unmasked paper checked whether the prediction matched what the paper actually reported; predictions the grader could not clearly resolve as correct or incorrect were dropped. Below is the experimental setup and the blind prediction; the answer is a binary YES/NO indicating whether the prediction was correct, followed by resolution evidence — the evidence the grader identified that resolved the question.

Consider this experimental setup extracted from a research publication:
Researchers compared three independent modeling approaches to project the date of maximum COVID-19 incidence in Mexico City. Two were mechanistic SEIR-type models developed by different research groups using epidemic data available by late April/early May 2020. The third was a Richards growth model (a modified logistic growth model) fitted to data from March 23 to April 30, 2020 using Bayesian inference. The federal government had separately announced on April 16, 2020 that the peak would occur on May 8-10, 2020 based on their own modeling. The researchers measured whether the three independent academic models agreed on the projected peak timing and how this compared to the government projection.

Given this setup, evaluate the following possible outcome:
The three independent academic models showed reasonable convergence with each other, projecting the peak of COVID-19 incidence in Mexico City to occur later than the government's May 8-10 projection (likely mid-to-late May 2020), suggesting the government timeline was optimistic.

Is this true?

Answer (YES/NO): YES